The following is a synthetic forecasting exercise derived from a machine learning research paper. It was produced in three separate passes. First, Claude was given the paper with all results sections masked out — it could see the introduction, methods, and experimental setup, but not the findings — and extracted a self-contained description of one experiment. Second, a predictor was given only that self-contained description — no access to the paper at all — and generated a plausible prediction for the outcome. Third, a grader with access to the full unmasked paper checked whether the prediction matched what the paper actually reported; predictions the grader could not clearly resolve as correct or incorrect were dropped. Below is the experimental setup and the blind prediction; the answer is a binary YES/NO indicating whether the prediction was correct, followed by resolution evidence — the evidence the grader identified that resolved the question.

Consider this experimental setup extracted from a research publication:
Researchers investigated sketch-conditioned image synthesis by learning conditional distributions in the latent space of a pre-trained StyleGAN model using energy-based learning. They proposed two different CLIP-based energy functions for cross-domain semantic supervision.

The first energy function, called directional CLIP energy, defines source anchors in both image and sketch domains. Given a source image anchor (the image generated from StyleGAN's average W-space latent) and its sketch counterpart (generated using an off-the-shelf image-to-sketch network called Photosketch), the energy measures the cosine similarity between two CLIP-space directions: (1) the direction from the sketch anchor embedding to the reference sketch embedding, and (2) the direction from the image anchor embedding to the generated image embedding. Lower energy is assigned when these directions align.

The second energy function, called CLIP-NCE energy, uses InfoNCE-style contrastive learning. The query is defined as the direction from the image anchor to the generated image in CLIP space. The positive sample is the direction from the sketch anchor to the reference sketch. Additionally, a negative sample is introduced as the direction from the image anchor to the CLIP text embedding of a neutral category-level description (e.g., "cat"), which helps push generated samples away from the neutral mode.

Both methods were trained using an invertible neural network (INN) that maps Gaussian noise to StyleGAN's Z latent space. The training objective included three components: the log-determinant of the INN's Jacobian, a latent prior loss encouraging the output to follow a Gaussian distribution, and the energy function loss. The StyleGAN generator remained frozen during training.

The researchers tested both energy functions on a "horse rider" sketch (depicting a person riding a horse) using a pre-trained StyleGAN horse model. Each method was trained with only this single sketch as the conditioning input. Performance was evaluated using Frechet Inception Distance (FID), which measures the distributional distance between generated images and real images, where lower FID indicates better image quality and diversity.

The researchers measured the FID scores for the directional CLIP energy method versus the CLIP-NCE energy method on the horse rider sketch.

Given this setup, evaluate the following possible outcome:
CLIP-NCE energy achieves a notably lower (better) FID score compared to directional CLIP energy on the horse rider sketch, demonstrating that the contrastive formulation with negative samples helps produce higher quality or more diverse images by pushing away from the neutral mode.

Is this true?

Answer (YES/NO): YES